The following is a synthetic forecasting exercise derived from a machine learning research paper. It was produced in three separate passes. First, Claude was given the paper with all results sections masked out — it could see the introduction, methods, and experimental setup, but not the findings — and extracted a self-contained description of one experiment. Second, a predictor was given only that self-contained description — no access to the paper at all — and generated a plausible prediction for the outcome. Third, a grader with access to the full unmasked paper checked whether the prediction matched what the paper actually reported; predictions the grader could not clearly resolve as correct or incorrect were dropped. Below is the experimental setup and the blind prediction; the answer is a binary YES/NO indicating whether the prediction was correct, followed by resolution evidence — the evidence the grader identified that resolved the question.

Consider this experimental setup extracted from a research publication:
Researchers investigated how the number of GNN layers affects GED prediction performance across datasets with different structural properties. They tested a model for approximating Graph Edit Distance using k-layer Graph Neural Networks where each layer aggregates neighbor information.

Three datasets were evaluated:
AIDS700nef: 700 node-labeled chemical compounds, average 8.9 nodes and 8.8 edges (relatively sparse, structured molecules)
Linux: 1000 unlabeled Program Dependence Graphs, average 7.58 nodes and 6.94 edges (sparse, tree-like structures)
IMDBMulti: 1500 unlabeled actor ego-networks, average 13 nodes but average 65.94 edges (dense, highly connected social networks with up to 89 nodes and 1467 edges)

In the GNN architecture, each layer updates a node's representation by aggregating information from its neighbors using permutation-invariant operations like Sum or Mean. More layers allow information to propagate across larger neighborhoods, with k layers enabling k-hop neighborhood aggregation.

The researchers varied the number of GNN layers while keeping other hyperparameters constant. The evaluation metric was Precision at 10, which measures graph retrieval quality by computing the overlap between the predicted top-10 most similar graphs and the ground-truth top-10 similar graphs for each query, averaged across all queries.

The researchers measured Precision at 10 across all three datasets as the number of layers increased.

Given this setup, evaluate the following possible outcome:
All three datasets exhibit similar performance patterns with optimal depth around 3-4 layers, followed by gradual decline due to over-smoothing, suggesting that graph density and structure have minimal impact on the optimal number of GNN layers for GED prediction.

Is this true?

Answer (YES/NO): NO